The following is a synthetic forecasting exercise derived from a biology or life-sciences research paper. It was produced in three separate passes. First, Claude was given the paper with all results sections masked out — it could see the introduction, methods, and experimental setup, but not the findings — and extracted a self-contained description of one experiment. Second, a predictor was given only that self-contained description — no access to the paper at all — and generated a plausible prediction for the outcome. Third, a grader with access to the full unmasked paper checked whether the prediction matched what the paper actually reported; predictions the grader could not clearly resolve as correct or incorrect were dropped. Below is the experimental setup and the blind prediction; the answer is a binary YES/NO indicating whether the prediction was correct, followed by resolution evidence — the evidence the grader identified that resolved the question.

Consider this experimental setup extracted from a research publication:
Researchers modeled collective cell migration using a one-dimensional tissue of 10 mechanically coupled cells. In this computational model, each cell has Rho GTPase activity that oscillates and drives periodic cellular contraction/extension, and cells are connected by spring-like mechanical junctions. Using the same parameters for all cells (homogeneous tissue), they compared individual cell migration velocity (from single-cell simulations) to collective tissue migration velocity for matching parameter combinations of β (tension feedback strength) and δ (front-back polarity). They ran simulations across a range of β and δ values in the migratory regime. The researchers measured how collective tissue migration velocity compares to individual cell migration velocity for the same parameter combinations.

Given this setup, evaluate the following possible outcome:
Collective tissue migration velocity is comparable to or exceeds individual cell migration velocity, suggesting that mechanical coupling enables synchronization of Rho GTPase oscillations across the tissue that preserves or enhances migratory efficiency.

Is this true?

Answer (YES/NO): NO